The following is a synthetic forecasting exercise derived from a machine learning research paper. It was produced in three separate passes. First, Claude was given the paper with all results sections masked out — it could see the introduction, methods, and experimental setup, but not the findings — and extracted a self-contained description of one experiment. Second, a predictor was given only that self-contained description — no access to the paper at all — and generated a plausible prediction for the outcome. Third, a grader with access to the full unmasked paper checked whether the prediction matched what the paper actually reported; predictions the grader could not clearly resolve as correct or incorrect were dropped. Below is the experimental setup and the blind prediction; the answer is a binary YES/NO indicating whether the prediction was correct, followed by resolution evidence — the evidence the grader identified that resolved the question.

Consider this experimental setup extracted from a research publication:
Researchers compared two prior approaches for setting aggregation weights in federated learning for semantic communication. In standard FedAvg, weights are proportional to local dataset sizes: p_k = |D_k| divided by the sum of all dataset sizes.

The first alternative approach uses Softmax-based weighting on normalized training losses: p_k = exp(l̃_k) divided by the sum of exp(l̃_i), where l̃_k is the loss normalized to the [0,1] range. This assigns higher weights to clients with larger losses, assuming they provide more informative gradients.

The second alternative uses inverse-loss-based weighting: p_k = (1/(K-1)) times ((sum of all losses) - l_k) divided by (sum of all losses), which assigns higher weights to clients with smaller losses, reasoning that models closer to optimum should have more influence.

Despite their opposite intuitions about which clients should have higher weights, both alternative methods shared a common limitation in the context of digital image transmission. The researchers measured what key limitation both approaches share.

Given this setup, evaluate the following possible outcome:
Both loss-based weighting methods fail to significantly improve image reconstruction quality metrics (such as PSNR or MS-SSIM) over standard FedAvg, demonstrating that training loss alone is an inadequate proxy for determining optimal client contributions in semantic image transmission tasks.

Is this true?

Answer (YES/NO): NO